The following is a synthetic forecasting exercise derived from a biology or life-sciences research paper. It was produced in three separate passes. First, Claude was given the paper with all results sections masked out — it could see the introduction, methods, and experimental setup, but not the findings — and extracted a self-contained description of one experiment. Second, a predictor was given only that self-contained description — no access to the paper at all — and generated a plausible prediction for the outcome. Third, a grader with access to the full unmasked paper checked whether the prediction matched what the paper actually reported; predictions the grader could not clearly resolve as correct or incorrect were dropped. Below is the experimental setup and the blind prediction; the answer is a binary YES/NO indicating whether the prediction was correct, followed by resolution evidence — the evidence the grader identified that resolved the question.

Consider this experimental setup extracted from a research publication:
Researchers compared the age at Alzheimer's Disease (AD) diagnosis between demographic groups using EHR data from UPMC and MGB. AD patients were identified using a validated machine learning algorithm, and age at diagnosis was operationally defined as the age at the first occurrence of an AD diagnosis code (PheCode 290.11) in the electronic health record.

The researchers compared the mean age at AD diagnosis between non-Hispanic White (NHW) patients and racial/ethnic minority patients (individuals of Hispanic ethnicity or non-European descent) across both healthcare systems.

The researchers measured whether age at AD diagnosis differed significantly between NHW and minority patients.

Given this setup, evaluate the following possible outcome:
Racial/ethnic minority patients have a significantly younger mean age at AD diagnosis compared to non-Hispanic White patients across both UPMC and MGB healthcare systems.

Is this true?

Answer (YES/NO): YES